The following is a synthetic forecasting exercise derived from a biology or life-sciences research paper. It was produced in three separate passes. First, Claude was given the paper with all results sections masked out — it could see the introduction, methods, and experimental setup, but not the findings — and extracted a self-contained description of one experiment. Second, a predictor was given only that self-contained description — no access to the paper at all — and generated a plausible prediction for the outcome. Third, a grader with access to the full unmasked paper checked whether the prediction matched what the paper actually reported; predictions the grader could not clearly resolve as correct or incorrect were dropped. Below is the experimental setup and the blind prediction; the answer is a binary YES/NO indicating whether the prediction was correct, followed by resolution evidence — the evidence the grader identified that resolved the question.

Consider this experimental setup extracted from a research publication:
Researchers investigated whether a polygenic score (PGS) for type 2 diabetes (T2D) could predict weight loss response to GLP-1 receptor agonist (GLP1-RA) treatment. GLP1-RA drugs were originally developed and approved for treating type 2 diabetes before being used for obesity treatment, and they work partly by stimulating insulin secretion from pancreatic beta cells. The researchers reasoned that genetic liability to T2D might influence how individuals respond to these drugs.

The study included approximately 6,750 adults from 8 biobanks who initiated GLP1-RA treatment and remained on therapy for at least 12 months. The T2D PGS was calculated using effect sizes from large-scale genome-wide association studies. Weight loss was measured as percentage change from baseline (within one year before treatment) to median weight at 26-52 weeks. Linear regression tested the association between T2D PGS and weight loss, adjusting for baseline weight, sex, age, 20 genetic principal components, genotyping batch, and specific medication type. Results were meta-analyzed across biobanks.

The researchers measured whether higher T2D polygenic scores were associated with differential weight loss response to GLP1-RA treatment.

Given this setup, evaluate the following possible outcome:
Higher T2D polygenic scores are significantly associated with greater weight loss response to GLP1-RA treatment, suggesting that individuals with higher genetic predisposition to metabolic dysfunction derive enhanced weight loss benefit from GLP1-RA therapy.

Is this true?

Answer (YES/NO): NO